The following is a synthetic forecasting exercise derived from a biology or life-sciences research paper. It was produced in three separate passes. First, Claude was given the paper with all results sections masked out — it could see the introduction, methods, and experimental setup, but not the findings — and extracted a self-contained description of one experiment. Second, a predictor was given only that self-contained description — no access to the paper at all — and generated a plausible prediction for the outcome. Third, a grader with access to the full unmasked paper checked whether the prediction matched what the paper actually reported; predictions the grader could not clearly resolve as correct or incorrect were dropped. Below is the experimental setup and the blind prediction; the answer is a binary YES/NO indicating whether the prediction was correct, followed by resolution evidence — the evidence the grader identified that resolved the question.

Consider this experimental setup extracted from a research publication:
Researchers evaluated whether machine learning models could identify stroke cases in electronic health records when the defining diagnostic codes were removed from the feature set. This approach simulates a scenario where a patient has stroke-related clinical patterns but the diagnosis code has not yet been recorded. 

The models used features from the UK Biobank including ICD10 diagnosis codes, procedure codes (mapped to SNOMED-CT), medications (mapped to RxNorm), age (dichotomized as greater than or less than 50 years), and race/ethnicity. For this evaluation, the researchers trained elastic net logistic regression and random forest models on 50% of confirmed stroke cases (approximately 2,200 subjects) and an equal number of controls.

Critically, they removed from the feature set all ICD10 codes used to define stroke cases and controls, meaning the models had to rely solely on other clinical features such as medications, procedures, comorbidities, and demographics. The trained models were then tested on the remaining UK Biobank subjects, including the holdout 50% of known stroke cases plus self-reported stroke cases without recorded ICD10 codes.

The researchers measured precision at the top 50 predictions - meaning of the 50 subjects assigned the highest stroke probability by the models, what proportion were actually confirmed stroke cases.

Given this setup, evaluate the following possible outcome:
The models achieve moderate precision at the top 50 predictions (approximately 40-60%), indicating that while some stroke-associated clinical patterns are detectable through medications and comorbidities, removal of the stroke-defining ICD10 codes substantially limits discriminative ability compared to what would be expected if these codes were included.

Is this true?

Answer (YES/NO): NO